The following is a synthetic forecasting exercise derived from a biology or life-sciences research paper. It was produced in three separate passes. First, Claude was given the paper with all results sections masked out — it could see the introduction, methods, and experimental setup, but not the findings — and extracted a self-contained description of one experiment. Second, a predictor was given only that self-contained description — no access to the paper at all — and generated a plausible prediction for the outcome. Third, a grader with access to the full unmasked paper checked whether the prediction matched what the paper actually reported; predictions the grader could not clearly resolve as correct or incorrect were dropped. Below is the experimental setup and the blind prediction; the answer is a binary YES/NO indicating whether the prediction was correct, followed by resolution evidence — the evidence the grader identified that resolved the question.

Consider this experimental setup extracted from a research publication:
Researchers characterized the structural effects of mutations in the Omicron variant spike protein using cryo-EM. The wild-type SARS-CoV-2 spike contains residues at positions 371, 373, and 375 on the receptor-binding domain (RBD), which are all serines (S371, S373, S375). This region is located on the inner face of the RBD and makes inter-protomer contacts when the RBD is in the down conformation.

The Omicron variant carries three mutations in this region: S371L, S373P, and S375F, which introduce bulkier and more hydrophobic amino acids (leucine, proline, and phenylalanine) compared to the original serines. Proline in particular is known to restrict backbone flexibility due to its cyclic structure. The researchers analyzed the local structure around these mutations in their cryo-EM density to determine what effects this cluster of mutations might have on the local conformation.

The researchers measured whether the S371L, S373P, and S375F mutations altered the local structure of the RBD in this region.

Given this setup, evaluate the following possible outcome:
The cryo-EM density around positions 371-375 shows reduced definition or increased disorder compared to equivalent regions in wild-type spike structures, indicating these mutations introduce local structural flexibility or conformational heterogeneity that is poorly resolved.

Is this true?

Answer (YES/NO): NO